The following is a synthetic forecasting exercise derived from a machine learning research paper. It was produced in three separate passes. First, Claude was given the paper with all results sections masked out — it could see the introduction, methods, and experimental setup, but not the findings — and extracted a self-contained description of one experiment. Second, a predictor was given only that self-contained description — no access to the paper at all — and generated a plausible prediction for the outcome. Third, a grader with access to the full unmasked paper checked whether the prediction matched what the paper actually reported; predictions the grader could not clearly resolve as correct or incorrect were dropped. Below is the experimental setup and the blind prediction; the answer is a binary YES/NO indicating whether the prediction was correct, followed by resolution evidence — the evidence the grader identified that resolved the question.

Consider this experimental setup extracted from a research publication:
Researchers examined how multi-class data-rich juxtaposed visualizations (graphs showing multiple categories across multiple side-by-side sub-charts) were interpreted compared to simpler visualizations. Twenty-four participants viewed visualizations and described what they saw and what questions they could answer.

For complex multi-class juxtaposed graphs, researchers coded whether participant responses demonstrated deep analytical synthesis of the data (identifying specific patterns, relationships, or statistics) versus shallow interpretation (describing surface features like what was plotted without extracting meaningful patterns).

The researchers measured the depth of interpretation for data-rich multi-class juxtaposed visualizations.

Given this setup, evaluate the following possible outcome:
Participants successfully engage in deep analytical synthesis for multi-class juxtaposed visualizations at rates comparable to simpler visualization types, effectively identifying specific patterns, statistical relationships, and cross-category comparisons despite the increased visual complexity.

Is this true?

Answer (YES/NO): NO